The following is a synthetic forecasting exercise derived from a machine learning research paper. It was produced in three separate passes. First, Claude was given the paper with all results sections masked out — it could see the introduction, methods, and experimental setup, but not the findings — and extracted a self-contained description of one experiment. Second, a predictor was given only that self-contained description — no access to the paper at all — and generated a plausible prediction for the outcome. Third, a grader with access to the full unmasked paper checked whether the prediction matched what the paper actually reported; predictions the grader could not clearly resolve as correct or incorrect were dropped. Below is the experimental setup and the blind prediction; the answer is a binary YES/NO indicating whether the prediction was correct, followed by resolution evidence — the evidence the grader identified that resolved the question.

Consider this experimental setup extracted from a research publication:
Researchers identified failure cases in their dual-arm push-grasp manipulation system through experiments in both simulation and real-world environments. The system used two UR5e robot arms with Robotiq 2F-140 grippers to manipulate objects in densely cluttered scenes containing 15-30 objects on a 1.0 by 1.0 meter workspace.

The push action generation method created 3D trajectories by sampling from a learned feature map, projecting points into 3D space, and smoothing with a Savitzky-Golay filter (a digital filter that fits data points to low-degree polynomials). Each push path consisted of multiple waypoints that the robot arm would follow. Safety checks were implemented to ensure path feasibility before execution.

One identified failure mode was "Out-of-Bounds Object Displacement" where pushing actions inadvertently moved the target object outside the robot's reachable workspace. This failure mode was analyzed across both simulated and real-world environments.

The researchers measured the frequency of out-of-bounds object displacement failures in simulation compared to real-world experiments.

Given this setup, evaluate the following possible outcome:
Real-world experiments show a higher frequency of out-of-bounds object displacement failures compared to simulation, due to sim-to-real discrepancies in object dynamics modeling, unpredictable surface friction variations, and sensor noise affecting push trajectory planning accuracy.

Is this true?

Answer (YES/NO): YES